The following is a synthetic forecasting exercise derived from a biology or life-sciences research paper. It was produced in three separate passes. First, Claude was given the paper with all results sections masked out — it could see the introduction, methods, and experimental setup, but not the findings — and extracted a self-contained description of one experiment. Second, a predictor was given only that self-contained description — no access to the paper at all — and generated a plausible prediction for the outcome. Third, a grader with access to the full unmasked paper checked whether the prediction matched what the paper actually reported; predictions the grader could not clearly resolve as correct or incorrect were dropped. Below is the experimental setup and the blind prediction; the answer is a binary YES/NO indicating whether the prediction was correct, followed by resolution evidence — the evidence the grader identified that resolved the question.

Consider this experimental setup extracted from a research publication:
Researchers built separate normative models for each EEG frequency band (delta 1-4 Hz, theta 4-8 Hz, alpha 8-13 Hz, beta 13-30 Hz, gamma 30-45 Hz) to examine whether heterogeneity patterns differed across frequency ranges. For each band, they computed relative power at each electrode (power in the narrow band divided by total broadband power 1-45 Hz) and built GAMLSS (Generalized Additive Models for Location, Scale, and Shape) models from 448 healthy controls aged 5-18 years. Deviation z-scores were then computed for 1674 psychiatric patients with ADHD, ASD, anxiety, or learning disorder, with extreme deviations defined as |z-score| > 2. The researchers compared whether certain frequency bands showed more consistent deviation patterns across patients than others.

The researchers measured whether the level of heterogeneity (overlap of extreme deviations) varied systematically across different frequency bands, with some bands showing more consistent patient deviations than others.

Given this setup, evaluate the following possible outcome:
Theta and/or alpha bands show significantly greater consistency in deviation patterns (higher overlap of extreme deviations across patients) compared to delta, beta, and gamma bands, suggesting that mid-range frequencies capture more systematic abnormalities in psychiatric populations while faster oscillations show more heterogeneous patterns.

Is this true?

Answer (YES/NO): NO